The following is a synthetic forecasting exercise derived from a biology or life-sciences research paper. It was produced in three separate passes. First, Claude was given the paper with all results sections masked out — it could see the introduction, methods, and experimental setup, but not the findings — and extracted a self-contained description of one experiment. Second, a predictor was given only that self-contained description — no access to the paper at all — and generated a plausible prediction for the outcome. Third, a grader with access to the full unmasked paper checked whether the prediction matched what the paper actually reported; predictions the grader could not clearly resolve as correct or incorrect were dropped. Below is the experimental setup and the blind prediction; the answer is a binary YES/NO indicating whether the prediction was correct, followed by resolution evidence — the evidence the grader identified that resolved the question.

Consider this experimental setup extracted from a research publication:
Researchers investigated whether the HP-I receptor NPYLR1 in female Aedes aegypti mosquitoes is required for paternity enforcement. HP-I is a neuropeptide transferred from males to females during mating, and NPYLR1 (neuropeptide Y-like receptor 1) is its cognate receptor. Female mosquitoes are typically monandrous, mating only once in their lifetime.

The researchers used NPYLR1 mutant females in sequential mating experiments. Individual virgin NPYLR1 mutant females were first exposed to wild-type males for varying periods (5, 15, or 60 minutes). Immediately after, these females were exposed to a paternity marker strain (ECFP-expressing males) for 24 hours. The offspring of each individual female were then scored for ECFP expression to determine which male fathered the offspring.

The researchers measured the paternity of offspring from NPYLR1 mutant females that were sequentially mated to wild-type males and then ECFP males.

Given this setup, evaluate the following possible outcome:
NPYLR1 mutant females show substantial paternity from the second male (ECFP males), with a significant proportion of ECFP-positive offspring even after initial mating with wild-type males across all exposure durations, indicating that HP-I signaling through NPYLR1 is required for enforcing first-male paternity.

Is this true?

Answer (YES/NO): YES